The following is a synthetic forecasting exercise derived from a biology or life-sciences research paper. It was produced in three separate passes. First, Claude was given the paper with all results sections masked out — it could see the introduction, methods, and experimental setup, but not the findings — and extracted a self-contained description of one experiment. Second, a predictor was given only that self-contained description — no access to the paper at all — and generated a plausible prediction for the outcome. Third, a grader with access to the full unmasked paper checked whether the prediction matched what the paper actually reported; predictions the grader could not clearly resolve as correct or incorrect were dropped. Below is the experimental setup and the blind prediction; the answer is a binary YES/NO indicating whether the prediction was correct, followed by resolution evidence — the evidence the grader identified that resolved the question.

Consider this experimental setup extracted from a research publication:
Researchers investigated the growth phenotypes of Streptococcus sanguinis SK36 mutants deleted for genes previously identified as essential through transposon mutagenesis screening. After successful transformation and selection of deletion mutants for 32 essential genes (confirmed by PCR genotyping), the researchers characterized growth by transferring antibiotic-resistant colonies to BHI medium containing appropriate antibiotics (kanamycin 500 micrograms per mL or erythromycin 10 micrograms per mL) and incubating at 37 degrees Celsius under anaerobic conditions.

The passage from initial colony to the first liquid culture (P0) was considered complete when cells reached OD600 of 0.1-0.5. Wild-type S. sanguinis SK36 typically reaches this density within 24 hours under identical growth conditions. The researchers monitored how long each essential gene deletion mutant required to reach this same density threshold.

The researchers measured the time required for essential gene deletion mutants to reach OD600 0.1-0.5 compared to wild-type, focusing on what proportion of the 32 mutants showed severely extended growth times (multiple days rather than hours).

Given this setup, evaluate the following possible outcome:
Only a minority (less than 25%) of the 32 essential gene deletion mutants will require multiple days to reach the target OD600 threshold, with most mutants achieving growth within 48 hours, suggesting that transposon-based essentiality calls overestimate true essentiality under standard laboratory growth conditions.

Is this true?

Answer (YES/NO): NO